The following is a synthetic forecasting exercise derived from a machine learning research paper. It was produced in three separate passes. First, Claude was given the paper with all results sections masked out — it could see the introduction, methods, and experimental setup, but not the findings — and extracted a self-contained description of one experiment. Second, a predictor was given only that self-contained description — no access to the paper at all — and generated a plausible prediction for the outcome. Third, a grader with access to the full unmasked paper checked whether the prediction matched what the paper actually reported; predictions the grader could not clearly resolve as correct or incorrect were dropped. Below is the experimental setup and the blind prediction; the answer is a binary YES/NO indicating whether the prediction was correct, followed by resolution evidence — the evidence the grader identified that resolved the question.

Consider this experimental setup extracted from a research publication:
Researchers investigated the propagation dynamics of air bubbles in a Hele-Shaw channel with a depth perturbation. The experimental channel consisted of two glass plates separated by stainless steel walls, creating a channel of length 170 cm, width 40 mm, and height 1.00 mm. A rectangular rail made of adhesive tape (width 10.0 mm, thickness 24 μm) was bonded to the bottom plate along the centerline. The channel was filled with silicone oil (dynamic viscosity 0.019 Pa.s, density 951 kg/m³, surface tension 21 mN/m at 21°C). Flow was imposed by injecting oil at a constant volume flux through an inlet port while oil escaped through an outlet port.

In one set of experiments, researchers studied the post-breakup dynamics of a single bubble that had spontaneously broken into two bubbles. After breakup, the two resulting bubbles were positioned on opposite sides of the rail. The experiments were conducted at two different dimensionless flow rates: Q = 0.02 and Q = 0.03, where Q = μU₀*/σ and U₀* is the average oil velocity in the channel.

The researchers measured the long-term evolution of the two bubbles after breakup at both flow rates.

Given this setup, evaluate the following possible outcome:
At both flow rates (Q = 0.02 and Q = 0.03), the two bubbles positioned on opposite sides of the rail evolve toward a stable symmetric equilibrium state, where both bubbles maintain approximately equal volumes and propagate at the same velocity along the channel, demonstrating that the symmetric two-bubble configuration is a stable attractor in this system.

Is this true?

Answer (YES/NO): NO